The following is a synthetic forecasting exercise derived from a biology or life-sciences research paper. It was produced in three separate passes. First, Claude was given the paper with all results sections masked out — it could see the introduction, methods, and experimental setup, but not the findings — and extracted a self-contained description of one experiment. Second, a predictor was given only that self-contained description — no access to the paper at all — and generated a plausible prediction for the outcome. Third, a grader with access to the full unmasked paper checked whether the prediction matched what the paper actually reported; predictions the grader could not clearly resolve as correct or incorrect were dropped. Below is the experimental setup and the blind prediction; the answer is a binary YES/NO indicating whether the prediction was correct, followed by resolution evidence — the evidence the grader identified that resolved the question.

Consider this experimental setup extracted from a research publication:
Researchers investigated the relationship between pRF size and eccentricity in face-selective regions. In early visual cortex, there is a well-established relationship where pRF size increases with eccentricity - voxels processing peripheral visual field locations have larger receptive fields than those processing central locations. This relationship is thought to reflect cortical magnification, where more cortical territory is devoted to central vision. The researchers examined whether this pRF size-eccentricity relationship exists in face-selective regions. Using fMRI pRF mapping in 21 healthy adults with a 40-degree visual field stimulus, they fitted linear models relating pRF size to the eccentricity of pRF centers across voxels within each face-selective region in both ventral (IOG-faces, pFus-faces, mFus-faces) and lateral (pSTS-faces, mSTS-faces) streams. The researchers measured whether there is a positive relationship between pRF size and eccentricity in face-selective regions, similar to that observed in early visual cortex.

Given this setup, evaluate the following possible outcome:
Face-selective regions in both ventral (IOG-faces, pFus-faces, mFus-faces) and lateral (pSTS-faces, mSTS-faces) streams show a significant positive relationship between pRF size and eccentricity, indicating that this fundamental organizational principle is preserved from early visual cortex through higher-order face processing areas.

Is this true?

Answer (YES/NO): NO